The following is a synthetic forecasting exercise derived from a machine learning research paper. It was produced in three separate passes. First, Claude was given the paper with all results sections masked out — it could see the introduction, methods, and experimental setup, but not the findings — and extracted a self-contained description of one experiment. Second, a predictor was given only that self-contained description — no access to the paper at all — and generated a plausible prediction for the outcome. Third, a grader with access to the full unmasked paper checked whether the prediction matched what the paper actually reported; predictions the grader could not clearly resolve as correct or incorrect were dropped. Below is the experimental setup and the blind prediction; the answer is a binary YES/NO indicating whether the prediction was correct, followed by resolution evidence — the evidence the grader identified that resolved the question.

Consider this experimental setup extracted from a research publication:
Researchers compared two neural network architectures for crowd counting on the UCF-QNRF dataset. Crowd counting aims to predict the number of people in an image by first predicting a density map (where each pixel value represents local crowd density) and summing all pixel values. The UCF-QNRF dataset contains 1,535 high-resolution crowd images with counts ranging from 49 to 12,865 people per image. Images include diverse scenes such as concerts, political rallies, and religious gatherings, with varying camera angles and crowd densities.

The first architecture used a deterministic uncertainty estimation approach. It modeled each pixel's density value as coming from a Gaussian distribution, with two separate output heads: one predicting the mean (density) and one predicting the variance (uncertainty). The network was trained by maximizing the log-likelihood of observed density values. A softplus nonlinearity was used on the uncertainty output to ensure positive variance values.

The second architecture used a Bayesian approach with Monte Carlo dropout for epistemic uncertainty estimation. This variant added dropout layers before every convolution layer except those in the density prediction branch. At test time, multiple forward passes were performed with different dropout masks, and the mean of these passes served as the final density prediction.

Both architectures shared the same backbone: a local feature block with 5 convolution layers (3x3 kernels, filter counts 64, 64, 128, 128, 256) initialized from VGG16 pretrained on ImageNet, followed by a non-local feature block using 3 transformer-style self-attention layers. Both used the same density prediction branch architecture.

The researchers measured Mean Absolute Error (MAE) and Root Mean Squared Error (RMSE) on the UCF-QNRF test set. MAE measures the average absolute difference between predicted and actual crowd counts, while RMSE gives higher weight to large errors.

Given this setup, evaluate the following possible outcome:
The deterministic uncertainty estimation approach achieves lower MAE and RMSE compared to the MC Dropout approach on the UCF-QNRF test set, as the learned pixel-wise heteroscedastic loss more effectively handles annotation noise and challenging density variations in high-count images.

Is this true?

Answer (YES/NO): YES